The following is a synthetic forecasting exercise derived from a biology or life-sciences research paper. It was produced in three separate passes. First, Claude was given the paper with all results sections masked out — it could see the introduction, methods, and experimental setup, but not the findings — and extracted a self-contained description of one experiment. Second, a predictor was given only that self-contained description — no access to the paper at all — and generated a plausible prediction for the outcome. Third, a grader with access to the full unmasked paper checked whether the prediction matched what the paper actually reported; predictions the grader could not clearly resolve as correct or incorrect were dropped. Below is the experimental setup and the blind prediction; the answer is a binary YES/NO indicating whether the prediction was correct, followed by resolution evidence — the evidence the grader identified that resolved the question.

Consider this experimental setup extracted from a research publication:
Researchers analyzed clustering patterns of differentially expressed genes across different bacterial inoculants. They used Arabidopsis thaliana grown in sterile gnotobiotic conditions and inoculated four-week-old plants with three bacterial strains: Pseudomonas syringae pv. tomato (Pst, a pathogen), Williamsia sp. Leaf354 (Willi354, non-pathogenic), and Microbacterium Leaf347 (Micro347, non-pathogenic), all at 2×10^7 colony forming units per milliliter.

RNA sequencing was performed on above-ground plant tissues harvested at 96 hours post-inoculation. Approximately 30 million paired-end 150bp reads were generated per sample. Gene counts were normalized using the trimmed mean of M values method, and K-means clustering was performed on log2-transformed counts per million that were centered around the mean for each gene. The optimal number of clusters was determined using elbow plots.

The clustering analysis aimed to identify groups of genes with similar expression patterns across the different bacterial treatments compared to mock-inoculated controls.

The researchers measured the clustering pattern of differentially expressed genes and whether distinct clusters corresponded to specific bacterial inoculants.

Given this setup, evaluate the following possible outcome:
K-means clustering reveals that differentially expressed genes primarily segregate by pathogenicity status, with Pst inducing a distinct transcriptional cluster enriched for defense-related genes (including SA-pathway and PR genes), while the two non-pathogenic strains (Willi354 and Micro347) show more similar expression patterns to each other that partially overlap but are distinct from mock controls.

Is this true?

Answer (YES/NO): NO